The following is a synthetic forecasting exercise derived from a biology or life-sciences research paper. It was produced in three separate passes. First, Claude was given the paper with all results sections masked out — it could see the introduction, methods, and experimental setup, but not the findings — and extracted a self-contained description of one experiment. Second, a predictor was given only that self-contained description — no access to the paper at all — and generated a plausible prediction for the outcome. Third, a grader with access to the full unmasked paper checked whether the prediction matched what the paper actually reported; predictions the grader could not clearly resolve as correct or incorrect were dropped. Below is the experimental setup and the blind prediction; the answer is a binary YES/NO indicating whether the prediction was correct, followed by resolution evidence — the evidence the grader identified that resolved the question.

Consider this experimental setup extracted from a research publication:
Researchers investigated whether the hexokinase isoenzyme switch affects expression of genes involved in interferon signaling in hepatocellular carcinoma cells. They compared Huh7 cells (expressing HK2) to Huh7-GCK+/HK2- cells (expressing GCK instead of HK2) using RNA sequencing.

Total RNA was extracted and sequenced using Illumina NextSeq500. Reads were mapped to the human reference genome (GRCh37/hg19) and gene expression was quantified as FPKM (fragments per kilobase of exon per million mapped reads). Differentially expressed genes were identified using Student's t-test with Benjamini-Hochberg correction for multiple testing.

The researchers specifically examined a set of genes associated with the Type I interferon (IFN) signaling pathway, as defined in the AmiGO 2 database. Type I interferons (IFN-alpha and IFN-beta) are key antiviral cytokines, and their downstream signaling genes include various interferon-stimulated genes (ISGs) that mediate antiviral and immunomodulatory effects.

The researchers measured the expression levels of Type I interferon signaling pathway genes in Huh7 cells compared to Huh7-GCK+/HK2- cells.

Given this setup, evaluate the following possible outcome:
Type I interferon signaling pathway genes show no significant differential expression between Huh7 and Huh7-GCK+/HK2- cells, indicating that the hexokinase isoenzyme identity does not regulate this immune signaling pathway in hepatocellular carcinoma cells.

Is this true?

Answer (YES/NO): NO